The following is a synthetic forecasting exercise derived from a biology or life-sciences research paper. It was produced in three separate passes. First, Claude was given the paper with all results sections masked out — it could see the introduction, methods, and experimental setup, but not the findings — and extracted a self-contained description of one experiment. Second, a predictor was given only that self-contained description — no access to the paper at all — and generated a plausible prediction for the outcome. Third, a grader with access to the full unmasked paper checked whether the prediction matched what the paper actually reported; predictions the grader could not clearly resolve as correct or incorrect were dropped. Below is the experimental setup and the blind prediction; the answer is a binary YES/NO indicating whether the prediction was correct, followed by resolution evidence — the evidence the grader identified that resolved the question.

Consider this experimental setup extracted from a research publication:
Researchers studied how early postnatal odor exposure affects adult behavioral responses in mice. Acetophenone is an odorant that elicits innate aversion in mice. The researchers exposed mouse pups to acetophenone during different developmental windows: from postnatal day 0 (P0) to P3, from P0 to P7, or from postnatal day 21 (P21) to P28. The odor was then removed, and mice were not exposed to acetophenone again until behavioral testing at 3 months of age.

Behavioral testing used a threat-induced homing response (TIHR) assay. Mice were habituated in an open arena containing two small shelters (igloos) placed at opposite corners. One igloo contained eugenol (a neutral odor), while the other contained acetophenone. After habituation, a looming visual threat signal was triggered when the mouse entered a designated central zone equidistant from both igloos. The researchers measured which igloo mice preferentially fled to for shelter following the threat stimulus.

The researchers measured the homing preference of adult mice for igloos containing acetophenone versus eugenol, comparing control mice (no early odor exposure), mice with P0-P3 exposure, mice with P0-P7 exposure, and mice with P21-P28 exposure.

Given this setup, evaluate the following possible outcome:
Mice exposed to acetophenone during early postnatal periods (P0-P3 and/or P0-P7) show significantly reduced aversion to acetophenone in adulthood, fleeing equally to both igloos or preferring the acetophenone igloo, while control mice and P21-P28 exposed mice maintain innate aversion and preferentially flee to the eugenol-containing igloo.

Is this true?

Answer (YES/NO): NO